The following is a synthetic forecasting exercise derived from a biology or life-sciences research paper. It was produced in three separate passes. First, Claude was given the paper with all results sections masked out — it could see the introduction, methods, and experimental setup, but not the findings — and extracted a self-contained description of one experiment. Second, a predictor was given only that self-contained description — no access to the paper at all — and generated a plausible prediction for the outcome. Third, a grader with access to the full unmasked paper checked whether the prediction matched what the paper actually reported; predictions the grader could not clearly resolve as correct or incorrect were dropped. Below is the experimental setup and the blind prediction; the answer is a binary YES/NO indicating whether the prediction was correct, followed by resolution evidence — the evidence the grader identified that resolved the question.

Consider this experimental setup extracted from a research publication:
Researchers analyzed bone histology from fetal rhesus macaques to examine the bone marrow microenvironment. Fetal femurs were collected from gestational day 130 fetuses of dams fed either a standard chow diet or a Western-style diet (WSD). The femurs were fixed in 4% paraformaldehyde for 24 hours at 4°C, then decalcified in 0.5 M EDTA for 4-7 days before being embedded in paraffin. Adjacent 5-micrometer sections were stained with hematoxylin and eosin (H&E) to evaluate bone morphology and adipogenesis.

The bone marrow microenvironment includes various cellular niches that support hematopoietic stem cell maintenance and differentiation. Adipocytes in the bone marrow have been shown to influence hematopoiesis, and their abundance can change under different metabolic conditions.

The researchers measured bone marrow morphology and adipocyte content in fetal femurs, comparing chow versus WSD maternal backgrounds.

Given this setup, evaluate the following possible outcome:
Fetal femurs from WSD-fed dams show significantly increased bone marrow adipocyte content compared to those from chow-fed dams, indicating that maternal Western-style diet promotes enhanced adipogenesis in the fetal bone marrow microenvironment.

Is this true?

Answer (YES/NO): YES